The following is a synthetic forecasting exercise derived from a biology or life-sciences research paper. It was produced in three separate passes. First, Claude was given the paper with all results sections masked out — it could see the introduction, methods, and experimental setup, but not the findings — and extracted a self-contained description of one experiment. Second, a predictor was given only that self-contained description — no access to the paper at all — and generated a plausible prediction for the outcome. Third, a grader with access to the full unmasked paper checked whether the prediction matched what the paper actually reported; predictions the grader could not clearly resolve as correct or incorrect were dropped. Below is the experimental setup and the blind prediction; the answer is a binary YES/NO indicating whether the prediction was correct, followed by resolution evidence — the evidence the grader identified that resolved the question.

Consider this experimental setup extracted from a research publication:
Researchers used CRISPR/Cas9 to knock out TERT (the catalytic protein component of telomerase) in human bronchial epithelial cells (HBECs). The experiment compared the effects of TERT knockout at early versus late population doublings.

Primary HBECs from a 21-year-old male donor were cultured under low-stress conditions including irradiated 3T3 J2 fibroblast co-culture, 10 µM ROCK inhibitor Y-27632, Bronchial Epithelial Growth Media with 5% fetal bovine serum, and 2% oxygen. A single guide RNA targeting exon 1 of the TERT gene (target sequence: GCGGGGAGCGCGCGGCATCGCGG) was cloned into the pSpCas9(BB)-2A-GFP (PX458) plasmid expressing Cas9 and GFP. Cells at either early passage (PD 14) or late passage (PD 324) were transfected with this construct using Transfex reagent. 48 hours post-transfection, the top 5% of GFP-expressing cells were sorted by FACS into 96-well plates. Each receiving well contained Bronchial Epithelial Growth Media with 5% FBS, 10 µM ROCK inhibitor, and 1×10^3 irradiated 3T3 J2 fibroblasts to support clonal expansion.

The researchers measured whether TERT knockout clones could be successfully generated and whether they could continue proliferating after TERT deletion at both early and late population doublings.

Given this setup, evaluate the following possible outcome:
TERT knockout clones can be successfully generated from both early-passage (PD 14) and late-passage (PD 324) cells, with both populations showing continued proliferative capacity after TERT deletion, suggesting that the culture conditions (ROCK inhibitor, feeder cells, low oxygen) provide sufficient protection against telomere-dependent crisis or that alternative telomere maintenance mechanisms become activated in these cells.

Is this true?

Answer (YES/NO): NO